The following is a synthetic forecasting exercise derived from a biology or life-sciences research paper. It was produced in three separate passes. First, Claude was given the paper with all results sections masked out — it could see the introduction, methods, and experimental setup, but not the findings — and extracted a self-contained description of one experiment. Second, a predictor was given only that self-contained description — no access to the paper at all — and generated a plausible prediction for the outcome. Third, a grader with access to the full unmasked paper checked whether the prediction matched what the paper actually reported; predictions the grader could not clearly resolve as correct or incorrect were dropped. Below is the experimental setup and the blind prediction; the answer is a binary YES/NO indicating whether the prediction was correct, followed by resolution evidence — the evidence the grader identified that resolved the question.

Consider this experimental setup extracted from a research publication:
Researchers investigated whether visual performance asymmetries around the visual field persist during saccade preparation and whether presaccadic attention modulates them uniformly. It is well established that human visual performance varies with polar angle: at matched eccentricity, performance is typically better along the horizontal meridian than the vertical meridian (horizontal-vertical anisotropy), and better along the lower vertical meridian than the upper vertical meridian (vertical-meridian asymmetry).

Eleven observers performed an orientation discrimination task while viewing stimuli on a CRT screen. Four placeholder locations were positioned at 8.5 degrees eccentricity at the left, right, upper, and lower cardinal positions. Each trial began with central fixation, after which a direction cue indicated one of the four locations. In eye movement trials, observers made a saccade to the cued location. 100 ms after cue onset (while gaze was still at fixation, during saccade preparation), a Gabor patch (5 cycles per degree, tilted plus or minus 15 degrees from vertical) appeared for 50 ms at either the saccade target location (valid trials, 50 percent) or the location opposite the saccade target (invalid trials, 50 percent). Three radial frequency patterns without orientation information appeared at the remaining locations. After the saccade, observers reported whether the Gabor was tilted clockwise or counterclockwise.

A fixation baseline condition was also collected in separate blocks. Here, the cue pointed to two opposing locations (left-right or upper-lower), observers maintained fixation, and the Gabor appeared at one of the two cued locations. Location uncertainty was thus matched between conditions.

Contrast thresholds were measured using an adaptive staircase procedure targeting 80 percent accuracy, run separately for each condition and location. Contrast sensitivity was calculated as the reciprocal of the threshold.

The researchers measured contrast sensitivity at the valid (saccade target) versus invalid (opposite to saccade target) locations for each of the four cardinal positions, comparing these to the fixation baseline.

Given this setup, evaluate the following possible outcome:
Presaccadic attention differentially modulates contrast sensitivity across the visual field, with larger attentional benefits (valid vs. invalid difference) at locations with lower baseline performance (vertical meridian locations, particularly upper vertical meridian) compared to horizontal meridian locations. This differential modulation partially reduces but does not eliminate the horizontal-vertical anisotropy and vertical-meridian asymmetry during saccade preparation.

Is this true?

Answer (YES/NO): NO